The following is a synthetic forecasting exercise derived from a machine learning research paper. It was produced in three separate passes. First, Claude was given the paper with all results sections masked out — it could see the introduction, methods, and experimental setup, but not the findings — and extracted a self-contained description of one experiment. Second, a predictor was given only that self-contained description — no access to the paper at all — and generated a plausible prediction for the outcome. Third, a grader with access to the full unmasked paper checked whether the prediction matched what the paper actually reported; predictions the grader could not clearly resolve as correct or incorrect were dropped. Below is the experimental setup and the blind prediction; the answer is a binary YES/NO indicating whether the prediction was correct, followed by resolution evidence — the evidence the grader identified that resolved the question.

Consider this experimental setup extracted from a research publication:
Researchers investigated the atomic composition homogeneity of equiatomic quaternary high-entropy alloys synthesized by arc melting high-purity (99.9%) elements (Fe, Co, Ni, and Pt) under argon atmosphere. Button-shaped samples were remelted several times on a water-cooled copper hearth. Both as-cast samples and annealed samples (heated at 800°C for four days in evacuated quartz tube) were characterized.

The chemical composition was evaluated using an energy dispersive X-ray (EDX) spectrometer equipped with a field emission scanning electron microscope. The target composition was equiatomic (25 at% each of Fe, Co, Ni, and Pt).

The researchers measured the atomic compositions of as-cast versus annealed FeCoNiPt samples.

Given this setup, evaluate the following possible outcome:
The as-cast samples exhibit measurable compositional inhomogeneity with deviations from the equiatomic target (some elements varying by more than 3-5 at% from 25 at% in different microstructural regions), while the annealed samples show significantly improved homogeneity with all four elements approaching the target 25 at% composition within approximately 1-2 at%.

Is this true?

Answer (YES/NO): NO